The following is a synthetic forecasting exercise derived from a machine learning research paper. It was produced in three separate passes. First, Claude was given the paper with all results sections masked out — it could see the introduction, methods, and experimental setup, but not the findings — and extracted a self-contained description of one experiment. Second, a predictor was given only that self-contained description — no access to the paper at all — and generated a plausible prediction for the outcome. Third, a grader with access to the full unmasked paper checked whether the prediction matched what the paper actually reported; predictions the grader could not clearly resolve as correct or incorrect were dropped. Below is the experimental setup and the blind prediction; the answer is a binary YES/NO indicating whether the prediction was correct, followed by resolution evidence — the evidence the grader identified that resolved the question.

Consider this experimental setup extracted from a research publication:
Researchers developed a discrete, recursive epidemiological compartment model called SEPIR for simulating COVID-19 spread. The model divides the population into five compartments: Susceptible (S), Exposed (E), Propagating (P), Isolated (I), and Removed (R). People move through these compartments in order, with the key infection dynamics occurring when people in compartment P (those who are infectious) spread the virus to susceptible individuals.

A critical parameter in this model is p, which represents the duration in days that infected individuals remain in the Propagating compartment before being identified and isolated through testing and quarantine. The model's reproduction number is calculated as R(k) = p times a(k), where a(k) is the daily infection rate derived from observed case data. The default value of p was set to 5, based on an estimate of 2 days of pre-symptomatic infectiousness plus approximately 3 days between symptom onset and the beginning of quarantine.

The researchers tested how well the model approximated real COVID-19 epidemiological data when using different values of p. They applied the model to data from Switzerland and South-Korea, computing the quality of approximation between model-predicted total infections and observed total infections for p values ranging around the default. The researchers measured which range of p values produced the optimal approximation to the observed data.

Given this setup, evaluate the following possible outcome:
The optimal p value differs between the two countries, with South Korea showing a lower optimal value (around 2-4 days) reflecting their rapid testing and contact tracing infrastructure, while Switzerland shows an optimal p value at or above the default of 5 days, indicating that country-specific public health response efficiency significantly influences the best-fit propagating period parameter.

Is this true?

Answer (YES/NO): NO